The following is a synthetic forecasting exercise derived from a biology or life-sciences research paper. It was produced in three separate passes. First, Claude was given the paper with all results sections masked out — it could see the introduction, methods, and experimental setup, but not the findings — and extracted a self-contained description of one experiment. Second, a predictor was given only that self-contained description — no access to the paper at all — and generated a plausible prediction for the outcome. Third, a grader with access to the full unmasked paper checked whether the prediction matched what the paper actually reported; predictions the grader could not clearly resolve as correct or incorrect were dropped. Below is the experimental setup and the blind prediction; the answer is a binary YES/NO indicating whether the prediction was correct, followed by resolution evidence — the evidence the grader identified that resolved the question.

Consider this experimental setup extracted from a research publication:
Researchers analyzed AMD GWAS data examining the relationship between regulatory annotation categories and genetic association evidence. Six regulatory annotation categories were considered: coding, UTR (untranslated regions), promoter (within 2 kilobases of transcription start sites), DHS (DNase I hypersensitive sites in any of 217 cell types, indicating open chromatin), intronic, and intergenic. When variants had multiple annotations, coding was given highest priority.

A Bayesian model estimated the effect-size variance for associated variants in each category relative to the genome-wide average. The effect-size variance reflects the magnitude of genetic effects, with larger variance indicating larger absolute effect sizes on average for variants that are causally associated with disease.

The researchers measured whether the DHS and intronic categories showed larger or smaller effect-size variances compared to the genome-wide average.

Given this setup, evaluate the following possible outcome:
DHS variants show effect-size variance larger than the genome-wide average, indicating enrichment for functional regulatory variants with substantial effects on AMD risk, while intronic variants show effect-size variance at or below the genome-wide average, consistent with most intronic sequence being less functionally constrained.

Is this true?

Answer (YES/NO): NO